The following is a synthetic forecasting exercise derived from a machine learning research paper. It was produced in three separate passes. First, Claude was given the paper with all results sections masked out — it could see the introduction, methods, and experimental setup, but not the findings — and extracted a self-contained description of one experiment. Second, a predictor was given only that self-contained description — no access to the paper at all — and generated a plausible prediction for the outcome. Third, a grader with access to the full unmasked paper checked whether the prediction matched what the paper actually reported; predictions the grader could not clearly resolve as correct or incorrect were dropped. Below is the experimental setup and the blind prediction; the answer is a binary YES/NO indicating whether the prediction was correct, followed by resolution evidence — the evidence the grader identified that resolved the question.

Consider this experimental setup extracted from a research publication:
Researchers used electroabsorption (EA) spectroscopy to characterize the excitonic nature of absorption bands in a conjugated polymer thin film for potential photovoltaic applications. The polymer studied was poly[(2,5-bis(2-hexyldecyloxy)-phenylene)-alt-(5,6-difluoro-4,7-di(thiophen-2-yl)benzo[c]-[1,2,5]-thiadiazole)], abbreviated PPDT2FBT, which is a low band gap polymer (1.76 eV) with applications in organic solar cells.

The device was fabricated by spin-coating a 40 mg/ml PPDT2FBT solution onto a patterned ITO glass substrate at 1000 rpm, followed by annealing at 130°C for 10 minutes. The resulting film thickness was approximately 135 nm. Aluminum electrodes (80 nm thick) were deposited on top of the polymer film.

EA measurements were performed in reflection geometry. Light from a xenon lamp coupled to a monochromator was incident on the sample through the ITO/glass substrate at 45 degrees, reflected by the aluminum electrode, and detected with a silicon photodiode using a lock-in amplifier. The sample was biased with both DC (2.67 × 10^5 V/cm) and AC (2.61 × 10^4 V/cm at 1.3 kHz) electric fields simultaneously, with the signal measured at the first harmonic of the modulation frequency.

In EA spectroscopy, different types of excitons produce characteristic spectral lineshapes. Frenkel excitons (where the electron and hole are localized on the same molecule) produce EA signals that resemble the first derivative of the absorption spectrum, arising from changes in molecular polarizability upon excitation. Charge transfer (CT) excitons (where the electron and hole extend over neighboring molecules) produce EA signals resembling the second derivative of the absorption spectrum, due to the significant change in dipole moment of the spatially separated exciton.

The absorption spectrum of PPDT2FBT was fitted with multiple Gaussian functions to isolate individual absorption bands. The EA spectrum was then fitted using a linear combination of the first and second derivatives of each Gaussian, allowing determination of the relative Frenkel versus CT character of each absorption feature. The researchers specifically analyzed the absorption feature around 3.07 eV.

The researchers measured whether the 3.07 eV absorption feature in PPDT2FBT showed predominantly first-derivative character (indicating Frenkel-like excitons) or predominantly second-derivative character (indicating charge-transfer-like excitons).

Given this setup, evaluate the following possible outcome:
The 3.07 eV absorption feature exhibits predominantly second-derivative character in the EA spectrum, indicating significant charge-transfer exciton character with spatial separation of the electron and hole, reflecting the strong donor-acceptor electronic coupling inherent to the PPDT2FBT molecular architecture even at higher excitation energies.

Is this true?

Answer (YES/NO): NO